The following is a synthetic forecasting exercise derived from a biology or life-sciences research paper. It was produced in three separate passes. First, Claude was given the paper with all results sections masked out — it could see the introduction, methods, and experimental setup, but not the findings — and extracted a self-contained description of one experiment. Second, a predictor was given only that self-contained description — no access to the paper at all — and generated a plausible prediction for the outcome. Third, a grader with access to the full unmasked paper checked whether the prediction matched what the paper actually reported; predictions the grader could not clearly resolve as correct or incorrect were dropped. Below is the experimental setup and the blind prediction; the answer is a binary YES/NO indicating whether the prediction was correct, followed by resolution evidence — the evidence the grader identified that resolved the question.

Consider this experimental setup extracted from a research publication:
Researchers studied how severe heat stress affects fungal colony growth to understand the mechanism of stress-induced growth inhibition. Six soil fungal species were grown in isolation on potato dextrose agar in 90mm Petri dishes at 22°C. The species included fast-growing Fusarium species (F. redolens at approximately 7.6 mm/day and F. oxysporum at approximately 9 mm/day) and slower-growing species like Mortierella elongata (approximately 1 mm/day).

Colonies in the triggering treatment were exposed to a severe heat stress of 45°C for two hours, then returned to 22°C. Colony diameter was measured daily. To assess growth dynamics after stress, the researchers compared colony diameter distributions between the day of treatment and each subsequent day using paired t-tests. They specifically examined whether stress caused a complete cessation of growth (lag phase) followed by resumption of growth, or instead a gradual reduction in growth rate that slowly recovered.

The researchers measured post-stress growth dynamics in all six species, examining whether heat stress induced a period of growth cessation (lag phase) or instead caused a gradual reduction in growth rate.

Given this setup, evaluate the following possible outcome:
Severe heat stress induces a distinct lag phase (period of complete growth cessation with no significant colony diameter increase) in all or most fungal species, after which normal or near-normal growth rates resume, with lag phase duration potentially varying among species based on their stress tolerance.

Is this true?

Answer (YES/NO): YES